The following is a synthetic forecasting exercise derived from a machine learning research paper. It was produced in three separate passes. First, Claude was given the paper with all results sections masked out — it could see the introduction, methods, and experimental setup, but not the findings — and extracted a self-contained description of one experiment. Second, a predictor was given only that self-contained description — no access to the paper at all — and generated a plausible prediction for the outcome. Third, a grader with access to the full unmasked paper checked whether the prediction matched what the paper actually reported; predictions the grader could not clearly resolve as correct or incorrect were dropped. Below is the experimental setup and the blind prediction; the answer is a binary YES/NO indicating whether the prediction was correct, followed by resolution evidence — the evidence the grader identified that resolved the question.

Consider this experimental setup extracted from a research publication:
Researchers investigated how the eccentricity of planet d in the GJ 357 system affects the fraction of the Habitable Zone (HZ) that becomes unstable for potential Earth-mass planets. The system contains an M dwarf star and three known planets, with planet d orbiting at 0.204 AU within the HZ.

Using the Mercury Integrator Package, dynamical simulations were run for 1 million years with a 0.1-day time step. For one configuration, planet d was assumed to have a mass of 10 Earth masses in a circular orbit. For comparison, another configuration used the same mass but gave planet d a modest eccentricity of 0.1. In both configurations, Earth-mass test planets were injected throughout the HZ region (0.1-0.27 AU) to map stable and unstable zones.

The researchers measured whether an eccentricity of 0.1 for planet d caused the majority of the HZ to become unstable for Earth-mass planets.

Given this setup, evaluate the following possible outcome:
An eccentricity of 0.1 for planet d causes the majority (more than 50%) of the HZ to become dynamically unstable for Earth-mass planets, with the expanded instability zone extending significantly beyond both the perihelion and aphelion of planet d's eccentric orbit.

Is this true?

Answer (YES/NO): YES